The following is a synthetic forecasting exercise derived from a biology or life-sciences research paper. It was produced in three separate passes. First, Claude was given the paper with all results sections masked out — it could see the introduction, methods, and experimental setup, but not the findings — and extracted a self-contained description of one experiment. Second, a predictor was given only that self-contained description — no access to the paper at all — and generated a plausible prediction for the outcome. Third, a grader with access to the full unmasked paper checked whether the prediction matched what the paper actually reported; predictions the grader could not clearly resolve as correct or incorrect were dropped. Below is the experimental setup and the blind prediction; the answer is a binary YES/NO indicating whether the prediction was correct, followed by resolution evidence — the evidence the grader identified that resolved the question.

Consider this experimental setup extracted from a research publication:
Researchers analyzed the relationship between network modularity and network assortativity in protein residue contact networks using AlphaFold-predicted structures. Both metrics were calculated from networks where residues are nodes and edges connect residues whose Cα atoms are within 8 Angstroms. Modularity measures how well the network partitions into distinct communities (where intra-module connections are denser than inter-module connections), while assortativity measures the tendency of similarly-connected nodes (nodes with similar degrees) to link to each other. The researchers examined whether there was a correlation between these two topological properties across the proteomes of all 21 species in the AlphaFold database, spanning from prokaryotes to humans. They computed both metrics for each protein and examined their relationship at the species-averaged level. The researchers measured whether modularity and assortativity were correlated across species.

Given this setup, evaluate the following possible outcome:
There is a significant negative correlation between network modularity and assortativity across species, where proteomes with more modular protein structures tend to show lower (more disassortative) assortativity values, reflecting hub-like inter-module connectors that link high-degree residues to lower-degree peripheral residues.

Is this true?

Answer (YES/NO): NO